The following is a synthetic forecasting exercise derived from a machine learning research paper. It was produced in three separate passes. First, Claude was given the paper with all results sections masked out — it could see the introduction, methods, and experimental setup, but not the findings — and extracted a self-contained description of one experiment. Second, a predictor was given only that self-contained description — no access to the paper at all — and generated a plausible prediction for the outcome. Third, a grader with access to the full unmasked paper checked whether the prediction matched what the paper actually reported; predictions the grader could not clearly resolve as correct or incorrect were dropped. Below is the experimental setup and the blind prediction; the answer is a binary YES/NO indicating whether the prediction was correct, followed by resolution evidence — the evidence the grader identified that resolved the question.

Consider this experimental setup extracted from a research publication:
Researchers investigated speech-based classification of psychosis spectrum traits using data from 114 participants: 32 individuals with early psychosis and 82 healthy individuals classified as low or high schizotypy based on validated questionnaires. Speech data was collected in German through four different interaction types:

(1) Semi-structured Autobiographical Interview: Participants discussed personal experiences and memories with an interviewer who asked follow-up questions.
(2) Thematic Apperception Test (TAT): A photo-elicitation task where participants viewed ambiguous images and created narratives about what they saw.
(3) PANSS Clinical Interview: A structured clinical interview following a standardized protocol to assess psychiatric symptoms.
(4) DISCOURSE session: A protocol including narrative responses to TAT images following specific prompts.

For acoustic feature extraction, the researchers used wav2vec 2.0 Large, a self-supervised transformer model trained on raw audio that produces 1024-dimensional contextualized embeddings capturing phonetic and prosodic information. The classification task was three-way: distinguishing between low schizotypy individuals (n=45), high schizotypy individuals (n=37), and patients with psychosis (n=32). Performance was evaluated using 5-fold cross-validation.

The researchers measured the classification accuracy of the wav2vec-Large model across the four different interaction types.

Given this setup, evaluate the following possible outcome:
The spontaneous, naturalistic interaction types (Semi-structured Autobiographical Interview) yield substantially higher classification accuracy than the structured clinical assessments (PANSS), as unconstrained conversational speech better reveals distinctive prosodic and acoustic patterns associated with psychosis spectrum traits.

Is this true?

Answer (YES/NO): NO